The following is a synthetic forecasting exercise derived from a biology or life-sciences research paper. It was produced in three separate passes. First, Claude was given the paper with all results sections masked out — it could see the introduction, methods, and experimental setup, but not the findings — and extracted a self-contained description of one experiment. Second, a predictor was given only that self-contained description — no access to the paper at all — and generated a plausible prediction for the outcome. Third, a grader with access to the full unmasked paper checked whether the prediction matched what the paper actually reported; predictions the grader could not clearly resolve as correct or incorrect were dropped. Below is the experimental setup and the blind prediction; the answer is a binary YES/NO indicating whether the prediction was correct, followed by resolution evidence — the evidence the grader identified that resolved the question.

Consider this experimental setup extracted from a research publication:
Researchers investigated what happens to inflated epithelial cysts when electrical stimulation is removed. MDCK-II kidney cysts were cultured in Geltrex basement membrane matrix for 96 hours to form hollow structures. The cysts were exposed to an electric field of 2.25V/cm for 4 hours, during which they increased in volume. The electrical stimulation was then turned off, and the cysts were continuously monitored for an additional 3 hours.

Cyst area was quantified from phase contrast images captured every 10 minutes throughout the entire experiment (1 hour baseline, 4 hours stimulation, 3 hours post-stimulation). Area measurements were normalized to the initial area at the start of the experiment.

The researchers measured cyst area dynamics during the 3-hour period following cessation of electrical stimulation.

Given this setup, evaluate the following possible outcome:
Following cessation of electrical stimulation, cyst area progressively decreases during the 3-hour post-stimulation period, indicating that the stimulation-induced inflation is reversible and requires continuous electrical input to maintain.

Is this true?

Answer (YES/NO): YES